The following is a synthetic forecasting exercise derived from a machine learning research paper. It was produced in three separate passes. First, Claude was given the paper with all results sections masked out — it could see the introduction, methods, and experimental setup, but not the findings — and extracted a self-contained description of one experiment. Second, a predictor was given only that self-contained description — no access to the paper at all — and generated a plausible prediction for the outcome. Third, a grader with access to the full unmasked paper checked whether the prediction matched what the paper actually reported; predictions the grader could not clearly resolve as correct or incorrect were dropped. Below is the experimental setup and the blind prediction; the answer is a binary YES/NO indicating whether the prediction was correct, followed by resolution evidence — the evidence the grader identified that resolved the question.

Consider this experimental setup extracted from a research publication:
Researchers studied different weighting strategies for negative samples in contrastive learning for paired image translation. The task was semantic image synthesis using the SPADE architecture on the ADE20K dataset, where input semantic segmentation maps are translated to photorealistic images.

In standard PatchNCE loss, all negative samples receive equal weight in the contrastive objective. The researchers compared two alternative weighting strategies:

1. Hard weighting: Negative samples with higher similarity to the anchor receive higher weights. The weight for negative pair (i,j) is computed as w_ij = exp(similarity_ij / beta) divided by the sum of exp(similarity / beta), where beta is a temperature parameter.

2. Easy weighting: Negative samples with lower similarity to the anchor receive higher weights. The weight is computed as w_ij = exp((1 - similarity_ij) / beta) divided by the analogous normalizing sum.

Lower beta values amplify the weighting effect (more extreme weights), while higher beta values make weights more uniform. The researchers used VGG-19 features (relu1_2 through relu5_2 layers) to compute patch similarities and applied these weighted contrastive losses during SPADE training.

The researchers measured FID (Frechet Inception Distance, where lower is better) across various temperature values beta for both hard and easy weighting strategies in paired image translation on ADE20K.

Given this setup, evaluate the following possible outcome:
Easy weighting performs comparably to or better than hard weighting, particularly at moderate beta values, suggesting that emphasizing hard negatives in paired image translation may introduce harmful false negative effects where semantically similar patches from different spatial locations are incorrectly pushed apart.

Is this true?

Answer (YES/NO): NO